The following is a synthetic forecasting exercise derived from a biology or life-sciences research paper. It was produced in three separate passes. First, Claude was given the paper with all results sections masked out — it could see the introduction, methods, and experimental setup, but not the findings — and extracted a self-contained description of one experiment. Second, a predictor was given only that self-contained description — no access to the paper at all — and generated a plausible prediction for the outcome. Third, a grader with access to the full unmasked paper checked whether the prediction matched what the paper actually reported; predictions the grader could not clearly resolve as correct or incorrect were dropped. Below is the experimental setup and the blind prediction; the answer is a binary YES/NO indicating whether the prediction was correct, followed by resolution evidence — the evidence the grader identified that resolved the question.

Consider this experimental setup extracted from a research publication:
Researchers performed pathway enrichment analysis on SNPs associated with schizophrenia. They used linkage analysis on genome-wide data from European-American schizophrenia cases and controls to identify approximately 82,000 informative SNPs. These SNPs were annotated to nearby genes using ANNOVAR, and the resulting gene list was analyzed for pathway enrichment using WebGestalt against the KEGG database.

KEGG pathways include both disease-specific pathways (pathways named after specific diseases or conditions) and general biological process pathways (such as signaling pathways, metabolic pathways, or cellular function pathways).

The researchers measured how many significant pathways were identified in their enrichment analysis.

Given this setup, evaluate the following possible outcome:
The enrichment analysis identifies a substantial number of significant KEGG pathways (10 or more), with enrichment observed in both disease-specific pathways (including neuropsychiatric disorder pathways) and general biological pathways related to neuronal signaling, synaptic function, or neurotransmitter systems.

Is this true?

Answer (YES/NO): NO